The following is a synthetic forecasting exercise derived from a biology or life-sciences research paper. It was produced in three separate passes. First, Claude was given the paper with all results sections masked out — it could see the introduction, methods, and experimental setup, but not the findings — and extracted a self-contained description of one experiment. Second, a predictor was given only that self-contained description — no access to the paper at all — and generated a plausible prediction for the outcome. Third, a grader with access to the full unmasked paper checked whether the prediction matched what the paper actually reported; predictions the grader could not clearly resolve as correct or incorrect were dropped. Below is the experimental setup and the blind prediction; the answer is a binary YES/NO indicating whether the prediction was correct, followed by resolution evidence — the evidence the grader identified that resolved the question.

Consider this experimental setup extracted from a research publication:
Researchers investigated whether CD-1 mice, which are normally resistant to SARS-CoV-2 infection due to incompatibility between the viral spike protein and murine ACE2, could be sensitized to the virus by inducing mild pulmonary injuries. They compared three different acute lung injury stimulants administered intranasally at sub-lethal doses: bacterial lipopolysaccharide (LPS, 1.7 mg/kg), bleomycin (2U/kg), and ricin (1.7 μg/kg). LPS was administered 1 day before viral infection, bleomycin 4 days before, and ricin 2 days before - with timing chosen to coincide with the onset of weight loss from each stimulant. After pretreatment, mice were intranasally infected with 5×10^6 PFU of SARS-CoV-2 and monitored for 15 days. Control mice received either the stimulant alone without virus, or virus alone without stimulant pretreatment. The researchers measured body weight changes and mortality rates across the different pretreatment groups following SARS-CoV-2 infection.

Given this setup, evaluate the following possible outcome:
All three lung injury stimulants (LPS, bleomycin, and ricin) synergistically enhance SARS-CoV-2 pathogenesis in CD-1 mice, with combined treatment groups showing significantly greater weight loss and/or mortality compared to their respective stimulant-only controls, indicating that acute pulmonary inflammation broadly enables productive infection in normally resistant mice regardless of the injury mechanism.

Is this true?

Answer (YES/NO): NO